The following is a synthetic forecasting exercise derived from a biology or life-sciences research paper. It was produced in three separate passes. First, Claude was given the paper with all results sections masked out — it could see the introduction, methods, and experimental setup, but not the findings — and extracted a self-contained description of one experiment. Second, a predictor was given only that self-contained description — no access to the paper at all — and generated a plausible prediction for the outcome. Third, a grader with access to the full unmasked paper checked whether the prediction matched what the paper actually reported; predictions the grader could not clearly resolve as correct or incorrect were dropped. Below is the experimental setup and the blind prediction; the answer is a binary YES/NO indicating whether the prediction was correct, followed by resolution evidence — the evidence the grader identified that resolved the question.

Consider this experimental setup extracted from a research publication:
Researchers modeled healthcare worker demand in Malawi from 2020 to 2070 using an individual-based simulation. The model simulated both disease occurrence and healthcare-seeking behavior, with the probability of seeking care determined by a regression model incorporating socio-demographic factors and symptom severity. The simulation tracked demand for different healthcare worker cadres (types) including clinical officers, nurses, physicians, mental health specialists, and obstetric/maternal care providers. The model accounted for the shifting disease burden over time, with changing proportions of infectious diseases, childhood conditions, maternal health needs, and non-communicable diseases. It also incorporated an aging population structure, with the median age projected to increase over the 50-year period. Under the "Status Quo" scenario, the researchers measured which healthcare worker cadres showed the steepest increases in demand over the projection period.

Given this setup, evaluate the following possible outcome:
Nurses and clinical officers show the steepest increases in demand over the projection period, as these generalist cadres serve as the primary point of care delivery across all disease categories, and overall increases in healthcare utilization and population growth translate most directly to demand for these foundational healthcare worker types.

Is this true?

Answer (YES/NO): NO